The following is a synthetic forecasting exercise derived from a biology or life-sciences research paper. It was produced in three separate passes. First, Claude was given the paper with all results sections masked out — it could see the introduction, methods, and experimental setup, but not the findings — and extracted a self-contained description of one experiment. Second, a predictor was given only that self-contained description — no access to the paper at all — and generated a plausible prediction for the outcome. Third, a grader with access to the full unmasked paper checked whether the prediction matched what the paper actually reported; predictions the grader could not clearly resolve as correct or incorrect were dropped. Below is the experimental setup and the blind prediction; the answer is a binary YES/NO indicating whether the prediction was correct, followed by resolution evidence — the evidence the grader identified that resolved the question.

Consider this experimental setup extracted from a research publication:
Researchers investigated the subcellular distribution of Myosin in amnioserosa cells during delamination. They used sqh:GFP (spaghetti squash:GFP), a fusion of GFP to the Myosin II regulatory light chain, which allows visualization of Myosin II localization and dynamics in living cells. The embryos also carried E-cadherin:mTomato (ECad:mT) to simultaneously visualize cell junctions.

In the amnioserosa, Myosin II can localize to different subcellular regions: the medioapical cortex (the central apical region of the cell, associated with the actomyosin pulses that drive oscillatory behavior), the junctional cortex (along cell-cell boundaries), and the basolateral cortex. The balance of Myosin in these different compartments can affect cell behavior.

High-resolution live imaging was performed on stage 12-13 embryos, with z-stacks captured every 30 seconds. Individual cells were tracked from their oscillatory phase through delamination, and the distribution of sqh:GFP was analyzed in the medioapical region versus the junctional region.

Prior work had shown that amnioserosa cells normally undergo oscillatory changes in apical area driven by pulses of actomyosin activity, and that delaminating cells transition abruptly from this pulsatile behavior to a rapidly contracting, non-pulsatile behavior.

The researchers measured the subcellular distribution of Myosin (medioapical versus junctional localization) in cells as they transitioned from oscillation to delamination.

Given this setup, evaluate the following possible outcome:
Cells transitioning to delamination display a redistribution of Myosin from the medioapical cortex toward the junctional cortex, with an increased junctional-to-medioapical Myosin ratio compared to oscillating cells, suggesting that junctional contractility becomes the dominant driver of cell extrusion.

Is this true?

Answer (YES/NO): NO